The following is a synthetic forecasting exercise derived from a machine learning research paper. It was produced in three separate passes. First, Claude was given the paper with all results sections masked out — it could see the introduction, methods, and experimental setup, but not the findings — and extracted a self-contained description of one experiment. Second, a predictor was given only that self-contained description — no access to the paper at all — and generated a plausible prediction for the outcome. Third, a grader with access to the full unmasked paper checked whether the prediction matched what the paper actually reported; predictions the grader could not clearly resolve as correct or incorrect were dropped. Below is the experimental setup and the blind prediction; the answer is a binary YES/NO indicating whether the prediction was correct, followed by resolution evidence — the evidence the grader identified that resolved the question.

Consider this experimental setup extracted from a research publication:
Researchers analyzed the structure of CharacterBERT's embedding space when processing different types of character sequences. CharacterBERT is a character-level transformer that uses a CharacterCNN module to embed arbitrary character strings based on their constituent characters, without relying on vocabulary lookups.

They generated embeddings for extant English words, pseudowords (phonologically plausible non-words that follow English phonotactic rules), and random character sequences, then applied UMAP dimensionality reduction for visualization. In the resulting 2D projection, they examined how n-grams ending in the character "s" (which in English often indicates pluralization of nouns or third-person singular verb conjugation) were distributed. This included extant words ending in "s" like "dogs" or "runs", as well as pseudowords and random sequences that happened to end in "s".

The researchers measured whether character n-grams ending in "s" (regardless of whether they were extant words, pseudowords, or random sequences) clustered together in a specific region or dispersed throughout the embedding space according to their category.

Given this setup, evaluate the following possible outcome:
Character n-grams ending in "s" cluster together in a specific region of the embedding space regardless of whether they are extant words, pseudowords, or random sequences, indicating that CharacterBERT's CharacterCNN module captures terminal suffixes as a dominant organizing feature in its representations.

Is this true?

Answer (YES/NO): NO